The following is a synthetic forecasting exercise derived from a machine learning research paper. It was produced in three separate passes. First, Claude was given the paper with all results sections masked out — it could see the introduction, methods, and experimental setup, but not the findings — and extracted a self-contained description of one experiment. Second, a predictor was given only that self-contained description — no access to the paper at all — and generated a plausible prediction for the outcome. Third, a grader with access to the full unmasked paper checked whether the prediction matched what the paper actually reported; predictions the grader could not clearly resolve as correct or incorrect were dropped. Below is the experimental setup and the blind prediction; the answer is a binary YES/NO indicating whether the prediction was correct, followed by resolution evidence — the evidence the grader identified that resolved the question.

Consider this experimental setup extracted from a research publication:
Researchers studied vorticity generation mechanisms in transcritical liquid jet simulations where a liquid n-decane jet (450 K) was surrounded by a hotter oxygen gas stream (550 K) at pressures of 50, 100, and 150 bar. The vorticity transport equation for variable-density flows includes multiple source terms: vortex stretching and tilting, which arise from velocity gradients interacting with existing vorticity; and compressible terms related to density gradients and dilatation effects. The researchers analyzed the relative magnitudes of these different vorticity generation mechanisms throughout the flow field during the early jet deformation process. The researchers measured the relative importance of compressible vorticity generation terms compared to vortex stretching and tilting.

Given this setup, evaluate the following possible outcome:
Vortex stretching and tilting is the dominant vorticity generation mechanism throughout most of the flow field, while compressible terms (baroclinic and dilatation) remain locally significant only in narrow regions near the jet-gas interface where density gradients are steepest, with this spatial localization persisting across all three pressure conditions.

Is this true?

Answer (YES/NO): NO